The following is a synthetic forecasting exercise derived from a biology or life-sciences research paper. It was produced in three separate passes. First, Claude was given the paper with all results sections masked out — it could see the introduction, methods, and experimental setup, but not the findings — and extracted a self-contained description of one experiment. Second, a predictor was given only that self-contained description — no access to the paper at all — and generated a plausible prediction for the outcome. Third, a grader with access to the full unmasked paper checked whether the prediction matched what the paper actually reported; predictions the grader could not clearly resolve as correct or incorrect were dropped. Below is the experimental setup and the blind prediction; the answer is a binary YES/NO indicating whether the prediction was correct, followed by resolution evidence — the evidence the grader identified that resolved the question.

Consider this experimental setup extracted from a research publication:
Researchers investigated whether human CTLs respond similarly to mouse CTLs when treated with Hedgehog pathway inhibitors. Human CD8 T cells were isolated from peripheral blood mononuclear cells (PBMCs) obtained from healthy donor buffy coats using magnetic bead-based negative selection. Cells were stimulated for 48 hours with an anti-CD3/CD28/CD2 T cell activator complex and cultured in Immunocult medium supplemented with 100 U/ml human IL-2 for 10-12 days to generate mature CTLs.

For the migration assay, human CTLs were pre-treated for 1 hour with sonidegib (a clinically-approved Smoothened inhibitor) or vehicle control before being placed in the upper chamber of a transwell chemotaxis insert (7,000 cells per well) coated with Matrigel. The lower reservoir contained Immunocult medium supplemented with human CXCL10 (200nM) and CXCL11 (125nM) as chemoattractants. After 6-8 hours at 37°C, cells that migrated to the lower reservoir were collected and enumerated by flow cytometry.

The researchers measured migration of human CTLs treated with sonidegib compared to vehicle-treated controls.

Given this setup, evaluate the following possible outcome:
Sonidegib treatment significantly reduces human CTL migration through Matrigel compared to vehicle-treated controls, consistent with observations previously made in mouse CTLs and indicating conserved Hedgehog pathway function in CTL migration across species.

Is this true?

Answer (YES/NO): YES